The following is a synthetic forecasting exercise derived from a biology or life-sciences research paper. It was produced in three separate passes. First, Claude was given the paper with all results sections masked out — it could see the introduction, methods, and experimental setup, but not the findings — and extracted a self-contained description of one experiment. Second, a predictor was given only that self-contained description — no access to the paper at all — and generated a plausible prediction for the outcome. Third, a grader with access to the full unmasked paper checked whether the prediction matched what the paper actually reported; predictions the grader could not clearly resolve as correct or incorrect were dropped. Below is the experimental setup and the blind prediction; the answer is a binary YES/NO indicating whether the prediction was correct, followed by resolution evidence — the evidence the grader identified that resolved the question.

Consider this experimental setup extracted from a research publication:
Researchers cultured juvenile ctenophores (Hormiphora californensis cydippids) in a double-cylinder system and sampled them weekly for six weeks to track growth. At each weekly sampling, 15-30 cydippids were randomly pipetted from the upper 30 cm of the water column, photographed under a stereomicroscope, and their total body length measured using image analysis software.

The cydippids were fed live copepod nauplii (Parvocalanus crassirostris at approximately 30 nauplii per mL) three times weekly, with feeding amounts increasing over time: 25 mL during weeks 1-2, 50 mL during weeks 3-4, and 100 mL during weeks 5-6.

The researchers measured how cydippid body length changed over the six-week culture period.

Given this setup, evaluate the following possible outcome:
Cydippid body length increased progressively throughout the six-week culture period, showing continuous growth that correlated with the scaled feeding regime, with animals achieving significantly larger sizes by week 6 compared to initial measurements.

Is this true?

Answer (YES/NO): NO